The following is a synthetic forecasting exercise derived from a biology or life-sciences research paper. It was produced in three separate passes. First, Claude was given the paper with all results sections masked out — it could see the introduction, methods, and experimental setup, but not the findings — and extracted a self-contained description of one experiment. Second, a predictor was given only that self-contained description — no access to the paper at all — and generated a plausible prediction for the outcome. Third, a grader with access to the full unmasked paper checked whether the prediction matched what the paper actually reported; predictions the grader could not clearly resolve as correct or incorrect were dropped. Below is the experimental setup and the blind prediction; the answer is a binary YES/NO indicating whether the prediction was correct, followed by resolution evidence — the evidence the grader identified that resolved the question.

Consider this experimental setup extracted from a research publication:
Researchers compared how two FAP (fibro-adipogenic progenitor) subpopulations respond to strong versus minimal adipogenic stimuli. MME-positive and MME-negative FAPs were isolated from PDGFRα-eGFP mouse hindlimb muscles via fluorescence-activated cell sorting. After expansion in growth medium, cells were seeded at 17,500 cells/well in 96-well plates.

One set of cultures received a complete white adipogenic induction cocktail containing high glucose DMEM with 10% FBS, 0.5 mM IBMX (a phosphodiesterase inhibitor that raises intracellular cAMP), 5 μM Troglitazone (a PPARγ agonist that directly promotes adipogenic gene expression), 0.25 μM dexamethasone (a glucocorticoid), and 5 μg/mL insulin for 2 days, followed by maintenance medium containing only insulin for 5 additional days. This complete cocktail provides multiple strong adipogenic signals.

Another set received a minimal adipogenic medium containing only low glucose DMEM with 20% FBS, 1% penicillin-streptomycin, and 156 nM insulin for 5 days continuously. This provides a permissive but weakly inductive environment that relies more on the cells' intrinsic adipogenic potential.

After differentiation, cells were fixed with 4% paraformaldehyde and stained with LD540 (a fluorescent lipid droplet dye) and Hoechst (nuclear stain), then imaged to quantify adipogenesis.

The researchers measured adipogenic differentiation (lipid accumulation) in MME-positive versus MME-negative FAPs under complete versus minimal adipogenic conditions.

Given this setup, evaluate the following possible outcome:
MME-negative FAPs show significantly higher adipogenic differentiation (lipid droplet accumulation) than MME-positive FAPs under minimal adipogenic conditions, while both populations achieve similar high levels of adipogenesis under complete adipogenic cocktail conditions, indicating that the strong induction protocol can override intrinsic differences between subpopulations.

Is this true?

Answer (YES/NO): NO